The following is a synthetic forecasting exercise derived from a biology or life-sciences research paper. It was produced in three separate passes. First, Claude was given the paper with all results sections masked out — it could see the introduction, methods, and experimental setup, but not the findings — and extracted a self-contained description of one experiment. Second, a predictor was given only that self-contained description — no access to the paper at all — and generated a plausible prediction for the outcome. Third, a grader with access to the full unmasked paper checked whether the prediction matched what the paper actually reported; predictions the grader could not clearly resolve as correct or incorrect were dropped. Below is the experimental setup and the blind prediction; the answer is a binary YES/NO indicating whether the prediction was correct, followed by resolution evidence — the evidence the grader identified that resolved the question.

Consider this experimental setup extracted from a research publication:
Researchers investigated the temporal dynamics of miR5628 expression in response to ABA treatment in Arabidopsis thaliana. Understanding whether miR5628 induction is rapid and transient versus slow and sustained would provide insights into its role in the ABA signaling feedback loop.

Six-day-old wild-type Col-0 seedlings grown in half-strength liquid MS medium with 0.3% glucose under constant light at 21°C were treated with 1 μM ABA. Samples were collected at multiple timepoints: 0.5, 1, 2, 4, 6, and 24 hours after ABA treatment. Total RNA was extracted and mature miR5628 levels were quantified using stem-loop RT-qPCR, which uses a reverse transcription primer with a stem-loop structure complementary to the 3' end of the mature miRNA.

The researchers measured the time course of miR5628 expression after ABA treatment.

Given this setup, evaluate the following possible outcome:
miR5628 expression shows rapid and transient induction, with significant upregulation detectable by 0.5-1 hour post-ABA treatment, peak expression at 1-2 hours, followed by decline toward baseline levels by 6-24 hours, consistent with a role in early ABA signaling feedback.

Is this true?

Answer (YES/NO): NO